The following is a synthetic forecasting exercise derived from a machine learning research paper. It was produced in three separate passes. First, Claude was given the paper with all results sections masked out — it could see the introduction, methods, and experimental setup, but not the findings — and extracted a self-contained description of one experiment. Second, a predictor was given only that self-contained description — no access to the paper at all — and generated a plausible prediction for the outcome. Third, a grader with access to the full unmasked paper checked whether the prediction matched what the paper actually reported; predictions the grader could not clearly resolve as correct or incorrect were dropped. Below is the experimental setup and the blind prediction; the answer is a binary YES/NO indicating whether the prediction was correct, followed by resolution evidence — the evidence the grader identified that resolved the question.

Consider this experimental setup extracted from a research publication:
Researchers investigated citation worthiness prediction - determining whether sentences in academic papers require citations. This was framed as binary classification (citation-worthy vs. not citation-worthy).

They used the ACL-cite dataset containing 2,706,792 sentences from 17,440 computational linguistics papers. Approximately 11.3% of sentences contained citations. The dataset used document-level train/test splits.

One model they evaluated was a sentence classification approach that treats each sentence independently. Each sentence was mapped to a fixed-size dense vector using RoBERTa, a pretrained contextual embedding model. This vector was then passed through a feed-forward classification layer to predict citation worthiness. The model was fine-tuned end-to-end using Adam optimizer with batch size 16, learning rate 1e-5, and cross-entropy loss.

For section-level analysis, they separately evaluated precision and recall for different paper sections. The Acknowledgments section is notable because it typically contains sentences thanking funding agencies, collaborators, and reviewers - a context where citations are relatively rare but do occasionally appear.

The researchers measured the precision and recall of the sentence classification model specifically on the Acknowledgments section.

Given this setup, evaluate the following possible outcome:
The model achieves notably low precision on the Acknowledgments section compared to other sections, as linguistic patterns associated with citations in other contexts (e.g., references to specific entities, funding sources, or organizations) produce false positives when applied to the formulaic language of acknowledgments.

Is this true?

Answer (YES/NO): NO